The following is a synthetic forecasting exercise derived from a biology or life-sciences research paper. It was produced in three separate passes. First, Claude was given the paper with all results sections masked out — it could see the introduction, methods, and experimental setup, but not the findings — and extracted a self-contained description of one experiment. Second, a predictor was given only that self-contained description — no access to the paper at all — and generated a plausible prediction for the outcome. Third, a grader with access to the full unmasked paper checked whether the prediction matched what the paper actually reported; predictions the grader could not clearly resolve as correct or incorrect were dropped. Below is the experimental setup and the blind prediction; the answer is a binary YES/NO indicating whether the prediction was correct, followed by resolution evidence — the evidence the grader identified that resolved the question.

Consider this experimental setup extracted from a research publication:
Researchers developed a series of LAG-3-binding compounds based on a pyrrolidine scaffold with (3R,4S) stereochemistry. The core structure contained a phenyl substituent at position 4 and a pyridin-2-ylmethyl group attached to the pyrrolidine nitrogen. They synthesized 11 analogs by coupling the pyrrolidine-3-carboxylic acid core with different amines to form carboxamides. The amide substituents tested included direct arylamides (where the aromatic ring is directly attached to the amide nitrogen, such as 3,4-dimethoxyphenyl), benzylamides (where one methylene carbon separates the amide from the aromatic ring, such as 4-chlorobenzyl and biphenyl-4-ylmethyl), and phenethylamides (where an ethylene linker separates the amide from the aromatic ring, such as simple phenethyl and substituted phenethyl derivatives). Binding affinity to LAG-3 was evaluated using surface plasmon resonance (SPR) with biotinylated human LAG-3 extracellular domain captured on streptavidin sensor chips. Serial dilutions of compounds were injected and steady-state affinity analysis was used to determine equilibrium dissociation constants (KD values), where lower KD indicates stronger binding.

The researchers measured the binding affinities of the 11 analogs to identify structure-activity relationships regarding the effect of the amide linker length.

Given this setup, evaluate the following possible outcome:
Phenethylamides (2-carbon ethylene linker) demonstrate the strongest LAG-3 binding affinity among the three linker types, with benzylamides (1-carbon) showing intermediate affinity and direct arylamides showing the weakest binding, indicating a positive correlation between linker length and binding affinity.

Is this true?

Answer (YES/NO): NO